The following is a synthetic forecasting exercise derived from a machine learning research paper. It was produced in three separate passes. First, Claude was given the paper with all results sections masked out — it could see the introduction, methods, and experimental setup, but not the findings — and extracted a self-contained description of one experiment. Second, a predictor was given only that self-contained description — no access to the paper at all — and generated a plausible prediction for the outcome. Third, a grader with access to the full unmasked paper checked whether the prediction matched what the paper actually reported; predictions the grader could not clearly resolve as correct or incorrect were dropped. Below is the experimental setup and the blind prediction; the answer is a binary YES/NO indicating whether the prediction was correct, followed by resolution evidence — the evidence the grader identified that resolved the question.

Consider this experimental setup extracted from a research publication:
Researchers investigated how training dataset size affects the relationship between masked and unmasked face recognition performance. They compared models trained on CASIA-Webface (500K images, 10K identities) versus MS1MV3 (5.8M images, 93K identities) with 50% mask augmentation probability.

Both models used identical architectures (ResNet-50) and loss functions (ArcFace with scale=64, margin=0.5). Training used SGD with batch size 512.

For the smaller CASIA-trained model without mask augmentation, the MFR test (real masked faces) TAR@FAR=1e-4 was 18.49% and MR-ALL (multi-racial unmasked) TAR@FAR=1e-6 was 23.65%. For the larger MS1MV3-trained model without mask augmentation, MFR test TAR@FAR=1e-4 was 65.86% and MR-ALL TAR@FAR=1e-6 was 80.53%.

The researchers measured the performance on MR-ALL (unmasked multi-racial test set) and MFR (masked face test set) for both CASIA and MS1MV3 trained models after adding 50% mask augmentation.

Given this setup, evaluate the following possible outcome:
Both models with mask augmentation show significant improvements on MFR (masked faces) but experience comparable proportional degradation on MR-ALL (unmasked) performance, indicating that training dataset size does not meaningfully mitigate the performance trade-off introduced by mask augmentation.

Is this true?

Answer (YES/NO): NO